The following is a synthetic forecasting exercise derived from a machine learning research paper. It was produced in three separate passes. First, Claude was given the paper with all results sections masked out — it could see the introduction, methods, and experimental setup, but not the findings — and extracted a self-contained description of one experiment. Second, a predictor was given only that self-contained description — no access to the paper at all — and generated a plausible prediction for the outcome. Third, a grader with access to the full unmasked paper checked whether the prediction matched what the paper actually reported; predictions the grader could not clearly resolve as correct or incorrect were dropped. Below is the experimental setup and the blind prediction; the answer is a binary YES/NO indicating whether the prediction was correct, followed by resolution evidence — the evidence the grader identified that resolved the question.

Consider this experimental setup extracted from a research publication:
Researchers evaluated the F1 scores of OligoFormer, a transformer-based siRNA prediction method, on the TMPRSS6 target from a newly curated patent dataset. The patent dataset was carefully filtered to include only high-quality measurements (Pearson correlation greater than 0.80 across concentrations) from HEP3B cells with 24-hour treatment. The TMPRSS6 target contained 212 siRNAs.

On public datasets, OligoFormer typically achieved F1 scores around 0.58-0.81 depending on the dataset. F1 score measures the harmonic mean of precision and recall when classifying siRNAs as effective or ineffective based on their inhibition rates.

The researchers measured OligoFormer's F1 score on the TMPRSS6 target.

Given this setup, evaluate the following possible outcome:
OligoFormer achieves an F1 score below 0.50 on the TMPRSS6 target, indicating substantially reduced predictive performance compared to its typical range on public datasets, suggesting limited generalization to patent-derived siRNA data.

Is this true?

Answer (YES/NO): YES